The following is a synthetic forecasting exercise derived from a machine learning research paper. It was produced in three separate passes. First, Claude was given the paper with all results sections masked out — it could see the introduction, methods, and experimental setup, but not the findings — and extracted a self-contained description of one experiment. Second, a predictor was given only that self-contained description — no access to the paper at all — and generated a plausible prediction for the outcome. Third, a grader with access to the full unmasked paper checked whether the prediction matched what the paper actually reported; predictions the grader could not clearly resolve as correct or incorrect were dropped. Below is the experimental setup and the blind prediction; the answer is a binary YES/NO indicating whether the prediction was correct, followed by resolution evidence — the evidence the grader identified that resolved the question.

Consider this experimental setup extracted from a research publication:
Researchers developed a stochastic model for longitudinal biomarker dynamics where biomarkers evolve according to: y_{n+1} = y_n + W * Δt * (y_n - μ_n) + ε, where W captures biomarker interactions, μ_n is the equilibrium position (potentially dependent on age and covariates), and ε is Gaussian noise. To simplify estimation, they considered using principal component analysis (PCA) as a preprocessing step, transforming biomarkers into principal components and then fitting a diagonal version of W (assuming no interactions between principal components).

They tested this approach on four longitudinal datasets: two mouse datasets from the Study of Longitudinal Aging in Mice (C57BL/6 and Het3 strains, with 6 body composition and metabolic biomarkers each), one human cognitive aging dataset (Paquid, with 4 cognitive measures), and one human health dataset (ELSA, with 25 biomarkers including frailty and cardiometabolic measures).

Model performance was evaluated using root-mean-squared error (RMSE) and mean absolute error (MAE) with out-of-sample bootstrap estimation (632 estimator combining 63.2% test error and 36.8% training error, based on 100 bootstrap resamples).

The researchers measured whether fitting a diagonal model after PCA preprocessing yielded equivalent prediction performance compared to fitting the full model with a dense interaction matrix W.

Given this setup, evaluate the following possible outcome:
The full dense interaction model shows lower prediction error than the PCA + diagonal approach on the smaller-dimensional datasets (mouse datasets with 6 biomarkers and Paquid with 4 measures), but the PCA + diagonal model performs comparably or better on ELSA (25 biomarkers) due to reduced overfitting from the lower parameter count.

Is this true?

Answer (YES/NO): NO